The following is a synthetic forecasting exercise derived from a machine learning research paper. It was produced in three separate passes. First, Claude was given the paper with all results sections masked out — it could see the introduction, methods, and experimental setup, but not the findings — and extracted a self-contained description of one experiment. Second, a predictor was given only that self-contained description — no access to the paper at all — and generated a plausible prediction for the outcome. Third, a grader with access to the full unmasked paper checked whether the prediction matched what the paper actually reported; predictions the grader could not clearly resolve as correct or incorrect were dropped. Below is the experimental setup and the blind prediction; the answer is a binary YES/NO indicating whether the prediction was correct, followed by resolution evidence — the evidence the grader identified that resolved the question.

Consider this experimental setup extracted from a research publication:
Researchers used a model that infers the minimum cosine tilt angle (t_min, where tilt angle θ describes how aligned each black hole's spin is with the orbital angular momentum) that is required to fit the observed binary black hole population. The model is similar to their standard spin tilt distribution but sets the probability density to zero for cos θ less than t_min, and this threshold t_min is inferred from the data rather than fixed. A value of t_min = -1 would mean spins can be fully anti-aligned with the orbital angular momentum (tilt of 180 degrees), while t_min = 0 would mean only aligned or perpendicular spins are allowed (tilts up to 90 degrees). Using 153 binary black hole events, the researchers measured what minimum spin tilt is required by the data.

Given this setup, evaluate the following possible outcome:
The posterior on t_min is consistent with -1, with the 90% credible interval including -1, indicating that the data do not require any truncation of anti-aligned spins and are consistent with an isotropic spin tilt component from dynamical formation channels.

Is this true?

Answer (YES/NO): NO